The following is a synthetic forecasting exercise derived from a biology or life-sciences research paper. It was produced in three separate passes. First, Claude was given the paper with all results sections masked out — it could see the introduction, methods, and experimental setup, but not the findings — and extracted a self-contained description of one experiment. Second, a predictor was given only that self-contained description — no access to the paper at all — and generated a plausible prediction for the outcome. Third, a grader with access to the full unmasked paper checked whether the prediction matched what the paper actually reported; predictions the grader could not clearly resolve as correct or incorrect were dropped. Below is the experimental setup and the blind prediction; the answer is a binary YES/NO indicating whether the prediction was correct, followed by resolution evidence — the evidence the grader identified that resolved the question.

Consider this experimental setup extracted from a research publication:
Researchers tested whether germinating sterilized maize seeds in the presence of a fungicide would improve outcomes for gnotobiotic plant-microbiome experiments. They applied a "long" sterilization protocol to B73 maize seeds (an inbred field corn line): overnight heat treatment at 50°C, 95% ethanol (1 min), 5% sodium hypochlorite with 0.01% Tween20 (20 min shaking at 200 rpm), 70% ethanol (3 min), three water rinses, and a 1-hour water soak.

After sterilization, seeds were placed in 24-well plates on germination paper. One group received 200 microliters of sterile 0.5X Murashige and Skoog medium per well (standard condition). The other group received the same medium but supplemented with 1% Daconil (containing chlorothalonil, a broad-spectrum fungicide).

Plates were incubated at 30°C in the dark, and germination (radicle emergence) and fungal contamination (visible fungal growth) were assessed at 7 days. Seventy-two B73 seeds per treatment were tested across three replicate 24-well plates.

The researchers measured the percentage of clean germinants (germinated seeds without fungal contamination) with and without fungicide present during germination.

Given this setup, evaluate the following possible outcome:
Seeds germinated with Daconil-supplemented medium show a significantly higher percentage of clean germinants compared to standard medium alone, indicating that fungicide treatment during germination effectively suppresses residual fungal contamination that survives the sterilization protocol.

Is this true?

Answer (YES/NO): NO